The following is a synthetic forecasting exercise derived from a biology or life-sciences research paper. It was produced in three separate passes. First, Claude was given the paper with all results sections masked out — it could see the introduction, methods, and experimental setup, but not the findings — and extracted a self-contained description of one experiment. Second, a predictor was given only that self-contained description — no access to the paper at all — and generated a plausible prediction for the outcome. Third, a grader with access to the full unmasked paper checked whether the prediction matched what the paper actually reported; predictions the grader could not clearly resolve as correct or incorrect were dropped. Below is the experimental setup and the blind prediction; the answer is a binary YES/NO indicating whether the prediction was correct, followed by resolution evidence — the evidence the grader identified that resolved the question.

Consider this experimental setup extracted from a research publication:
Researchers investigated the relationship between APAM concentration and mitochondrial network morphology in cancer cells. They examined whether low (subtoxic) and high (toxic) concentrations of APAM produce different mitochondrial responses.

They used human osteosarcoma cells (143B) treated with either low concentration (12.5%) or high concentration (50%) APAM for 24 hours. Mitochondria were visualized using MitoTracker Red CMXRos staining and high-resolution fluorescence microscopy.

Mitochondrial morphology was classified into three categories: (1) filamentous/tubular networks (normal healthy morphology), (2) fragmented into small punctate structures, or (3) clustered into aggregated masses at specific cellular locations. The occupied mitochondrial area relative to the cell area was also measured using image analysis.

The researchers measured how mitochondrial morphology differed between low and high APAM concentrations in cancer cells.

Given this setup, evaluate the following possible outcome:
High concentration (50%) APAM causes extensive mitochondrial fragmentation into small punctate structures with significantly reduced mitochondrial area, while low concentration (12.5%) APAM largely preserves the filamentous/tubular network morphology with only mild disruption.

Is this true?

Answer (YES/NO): NO